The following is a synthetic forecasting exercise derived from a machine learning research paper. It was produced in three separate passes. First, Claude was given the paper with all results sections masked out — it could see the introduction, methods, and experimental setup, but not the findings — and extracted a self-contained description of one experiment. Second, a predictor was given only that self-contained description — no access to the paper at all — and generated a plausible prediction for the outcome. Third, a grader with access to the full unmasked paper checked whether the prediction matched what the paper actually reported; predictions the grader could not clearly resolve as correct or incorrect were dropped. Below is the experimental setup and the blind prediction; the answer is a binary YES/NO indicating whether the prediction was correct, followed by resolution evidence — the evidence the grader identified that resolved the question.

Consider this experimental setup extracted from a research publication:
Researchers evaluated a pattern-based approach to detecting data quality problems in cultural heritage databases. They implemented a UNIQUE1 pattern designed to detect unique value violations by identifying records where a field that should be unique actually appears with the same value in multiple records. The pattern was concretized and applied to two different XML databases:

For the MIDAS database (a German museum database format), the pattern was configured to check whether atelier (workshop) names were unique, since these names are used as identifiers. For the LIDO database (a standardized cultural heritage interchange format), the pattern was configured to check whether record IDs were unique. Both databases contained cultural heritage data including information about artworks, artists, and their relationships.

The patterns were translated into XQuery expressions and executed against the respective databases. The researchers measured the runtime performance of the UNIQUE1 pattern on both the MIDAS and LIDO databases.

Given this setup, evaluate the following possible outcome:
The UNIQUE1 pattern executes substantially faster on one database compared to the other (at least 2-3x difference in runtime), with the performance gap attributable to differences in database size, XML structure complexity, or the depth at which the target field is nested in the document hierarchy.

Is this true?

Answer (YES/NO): YES